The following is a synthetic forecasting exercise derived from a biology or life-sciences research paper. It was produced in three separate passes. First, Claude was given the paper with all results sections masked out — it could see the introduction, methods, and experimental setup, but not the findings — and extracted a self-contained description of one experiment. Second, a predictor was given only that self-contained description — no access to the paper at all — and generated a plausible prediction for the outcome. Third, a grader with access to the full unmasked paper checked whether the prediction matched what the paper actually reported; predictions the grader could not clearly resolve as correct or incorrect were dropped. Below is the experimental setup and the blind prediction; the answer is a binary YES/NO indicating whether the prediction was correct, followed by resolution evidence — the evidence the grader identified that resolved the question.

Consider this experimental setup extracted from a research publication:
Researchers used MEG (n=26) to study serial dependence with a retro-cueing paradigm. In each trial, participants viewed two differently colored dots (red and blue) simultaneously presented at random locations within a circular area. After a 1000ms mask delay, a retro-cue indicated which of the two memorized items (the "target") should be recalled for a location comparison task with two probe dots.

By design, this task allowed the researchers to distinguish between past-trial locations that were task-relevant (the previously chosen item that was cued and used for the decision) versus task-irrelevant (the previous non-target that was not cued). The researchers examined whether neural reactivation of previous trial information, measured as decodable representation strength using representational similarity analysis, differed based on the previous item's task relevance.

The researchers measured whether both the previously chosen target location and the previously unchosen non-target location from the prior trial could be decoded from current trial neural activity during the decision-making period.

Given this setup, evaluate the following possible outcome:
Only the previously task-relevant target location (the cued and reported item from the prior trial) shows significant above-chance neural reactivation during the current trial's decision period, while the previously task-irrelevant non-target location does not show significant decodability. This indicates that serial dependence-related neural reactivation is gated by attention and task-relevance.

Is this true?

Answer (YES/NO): YES